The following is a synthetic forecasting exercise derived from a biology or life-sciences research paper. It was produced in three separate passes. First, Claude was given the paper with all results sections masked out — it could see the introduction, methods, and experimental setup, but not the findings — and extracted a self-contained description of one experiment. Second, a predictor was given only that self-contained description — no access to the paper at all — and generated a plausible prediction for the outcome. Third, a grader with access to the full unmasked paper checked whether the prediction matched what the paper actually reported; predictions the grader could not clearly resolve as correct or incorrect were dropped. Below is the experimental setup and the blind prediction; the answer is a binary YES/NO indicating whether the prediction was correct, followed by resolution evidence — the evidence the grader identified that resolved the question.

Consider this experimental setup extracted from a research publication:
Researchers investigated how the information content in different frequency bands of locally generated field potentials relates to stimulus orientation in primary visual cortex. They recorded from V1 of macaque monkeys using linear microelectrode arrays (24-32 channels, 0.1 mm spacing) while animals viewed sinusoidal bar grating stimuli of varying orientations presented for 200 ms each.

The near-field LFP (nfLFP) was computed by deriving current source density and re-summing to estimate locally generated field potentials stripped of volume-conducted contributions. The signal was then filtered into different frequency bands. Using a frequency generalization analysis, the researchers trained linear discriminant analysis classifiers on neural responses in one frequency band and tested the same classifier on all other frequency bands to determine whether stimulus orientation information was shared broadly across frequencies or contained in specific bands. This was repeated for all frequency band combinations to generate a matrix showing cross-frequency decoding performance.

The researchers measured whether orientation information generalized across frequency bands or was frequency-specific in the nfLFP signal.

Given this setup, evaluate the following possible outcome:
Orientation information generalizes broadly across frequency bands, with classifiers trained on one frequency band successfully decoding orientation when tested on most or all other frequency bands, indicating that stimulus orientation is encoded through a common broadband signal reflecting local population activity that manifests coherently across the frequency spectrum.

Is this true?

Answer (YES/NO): NO